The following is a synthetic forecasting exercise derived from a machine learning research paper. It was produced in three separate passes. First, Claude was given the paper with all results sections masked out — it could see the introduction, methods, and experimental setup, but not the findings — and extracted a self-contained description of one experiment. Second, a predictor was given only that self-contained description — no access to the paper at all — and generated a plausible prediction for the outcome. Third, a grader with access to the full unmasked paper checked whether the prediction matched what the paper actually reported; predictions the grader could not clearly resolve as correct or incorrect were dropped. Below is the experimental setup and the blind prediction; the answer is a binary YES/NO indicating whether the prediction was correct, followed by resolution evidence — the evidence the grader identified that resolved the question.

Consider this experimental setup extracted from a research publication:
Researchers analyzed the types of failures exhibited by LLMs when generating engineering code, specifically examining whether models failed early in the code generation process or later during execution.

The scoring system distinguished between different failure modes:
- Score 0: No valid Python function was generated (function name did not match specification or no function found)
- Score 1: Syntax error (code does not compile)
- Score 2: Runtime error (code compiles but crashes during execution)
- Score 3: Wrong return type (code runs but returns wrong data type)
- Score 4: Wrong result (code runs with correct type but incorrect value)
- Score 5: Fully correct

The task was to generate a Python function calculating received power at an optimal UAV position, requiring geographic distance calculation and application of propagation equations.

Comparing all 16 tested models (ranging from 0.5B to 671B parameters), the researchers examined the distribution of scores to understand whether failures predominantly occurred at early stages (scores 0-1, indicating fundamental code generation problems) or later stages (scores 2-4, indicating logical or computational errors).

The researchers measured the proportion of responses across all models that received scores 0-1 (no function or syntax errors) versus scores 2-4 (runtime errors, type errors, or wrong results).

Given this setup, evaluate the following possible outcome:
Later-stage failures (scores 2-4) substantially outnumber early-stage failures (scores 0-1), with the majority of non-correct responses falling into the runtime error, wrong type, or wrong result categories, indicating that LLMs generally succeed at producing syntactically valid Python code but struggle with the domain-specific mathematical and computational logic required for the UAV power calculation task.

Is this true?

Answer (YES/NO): YES